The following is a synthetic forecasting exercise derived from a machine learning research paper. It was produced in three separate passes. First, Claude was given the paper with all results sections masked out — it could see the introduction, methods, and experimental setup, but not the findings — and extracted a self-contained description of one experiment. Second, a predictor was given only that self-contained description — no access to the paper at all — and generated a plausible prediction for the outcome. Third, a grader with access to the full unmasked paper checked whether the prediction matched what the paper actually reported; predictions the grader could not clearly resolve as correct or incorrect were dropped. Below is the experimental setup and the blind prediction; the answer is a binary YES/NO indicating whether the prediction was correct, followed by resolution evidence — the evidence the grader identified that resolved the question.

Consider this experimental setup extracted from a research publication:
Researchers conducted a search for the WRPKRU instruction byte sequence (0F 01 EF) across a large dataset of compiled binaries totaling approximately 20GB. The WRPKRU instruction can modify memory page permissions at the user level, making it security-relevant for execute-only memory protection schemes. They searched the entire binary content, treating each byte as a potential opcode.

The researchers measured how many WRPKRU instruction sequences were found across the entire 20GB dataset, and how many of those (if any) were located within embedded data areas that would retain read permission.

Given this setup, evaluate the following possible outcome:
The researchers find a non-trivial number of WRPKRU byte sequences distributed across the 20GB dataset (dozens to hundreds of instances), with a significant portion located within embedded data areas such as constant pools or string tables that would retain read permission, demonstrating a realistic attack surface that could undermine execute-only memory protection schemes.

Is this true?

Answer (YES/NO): NO